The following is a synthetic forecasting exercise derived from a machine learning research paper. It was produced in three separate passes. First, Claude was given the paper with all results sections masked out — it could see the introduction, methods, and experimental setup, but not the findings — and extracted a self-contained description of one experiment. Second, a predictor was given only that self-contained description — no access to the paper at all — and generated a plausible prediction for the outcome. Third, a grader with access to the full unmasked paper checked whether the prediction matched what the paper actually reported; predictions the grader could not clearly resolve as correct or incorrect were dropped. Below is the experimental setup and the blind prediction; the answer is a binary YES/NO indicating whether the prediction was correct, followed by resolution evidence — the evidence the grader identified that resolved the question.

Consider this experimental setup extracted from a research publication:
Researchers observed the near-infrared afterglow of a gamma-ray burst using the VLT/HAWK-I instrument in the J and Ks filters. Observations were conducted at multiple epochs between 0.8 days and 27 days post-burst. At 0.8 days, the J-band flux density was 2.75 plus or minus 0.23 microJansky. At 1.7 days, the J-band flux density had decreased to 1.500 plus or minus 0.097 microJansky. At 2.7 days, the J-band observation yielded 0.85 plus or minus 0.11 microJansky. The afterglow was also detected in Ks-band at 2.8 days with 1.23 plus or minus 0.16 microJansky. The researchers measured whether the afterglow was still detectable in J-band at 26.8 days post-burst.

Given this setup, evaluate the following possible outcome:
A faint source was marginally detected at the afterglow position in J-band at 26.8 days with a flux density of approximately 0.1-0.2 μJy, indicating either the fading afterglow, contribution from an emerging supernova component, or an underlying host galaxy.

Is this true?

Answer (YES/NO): NO